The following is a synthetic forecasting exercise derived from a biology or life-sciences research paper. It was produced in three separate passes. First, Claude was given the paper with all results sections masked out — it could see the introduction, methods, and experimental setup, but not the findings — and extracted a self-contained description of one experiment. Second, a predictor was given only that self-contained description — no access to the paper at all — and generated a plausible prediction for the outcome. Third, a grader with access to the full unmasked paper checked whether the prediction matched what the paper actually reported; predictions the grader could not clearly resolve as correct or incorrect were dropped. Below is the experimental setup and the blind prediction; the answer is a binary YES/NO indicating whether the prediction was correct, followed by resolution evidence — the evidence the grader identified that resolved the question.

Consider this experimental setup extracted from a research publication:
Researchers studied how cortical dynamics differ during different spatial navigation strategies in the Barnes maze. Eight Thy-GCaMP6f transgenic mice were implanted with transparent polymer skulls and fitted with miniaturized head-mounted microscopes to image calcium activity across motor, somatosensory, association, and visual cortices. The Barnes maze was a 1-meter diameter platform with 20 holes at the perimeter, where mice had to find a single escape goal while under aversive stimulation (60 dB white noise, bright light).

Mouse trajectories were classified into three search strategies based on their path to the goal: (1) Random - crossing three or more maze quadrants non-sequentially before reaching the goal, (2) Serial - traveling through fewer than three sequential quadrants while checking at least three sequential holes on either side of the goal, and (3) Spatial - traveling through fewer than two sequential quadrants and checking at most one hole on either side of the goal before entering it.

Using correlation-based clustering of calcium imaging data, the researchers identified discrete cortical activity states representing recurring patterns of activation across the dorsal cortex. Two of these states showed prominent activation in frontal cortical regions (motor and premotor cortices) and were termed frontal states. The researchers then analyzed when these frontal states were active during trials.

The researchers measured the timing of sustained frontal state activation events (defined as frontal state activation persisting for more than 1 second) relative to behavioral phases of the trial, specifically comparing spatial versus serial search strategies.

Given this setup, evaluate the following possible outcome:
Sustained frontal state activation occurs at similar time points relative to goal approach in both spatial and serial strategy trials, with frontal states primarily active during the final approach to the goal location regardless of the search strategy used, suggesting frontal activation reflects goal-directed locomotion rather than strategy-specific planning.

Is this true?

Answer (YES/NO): NO